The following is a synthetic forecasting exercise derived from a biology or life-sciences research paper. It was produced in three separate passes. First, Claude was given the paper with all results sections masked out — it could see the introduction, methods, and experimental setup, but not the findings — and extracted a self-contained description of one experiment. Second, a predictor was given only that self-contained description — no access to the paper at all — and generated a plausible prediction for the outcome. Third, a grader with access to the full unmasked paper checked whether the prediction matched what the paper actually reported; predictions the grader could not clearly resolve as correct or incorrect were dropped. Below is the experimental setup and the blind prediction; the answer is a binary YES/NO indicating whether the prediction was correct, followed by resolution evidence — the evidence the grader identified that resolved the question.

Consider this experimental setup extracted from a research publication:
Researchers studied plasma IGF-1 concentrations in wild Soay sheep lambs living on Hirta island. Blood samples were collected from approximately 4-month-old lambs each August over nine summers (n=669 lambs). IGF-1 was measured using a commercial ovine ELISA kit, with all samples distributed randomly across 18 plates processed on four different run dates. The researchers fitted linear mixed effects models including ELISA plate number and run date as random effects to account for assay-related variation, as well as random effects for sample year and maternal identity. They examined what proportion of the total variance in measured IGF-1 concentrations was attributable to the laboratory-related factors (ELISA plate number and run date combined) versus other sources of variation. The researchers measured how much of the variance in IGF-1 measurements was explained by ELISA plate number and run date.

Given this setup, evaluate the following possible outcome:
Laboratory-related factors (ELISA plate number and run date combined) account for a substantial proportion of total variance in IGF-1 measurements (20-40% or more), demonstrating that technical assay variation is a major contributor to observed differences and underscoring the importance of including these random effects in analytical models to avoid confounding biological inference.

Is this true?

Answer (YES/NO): YES